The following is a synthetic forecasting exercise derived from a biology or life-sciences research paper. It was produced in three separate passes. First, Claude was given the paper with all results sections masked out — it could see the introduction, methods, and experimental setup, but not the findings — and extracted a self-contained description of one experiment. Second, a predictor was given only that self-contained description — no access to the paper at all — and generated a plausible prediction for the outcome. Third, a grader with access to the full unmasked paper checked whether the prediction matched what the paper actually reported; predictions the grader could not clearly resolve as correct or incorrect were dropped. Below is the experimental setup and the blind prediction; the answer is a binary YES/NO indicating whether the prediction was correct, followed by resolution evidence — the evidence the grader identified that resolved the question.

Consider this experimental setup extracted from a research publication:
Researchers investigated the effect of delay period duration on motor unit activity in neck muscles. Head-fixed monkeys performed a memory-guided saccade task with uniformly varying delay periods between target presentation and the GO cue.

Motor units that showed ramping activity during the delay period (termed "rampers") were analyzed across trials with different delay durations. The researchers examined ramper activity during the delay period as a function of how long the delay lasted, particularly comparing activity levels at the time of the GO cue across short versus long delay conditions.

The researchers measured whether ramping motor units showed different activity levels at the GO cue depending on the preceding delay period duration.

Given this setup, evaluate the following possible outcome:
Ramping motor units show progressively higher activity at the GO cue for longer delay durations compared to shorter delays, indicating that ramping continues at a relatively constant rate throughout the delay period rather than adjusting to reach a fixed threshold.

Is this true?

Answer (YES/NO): YES